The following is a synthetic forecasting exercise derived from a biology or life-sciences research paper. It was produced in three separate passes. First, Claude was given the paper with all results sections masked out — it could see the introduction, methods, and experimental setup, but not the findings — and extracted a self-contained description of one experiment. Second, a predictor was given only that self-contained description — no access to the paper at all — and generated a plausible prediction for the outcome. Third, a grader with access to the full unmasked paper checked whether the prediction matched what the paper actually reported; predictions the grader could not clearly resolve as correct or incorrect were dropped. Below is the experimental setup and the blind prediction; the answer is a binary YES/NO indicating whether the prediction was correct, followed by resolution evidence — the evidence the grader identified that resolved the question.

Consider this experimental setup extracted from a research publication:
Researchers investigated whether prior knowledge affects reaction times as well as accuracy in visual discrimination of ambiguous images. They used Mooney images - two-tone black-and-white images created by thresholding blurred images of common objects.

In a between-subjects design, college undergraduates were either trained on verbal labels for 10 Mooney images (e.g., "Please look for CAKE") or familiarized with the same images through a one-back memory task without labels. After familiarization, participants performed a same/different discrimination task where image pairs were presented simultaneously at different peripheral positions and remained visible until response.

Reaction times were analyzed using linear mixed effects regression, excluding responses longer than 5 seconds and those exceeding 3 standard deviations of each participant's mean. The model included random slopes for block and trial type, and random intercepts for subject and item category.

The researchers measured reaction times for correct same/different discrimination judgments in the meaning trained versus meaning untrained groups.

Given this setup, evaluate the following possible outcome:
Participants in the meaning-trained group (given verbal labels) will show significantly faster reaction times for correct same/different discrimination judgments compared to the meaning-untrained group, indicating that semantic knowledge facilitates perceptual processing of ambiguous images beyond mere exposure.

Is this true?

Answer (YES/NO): YES